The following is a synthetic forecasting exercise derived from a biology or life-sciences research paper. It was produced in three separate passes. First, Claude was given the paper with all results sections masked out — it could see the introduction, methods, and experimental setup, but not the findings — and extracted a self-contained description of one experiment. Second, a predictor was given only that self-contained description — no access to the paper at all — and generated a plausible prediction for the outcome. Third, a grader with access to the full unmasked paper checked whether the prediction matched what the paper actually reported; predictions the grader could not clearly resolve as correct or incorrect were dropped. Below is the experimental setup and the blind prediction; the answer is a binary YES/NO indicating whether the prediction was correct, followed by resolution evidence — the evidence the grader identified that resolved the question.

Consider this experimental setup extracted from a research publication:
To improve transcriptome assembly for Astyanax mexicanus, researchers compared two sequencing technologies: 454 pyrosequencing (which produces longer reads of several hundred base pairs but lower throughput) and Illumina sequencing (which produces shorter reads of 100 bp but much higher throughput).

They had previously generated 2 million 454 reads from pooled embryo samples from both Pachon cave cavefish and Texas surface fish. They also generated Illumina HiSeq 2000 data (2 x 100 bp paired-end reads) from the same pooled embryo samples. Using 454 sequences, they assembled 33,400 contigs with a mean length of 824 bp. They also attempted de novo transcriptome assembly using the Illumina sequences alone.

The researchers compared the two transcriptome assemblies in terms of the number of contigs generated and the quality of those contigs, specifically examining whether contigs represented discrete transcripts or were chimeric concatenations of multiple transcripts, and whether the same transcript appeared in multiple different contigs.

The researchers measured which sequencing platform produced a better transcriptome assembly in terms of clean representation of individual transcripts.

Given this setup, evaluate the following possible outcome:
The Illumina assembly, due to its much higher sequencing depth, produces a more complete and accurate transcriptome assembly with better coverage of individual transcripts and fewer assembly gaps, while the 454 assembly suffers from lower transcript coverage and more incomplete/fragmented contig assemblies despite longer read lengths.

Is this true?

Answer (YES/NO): NO